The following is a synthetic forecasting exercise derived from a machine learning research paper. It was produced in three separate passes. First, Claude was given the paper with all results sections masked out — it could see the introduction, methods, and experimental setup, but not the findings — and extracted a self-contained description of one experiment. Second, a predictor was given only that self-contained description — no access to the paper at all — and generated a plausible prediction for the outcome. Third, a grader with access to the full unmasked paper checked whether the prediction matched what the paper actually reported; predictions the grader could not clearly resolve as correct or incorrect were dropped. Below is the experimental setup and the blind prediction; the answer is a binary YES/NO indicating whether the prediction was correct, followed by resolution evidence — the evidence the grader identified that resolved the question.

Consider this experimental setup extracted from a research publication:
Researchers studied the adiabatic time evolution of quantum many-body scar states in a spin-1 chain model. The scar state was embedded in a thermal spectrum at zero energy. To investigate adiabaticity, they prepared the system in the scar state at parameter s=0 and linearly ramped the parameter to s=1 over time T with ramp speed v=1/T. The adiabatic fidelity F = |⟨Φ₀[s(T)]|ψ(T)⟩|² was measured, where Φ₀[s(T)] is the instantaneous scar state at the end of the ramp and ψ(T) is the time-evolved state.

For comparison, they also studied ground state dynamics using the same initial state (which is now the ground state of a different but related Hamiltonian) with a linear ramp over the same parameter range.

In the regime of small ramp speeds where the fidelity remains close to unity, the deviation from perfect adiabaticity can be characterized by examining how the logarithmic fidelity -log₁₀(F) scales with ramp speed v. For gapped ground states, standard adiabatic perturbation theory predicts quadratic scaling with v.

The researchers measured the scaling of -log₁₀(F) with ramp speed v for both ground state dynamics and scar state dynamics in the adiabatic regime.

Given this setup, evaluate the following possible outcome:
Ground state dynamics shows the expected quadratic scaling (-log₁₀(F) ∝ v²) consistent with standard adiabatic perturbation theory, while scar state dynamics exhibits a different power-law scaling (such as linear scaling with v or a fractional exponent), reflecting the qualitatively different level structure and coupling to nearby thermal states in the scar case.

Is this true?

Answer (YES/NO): YES